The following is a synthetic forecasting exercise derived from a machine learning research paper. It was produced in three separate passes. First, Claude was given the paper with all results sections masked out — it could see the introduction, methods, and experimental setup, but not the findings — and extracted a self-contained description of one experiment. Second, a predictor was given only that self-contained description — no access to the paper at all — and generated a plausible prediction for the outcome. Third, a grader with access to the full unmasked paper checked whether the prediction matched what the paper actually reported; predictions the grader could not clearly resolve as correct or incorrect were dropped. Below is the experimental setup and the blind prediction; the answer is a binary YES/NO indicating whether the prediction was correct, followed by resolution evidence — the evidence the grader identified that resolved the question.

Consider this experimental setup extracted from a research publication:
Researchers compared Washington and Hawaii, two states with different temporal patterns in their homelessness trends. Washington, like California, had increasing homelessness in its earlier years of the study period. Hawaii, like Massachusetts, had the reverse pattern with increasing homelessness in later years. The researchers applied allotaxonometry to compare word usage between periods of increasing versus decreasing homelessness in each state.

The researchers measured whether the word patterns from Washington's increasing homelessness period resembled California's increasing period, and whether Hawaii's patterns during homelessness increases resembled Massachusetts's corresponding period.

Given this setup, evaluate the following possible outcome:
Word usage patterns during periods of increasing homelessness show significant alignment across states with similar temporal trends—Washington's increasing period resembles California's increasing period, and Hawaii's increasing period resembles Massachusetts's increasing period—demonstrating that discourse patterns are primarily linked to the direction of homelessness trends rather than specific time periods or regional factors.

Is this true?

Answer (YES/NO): NO